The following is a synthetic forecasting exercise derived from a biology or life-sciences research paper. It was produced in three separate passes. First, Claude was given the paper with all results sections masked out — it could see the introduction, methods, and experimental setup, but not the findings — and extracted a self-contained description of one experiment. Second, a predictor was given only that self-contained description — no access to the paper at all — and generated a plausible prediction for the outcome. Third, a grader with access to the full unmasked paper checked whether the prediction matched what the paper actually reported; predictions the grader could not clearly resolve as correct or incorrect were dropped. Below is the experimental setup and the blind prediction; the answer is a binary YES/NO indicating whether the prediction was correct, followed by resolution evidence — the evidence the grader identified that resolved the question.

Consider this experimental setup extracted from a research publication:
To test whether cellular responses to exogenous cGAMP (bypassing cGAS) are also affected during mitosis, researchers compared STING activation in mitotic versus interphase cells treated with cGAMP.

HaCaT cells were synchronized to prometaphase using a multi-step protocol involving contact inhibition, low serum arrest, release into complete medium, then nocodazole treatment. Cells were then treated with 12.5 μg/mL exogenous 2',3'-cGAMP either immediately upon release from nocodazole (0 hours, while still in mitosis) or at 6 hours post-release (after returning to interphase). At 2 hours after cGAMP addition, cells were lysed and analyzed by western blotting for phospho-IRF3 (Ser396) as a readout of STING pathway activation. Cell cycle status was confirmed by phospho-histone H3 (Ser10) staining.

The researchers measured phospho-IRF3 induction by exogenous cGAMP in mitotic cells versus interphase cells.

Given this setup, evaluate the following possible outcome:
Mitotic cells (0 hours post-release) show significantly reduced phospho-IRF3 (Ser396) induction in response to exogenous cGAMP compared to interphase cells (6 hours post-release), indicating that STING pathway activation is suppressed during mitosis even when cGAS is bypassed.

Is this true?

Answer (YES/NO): YES